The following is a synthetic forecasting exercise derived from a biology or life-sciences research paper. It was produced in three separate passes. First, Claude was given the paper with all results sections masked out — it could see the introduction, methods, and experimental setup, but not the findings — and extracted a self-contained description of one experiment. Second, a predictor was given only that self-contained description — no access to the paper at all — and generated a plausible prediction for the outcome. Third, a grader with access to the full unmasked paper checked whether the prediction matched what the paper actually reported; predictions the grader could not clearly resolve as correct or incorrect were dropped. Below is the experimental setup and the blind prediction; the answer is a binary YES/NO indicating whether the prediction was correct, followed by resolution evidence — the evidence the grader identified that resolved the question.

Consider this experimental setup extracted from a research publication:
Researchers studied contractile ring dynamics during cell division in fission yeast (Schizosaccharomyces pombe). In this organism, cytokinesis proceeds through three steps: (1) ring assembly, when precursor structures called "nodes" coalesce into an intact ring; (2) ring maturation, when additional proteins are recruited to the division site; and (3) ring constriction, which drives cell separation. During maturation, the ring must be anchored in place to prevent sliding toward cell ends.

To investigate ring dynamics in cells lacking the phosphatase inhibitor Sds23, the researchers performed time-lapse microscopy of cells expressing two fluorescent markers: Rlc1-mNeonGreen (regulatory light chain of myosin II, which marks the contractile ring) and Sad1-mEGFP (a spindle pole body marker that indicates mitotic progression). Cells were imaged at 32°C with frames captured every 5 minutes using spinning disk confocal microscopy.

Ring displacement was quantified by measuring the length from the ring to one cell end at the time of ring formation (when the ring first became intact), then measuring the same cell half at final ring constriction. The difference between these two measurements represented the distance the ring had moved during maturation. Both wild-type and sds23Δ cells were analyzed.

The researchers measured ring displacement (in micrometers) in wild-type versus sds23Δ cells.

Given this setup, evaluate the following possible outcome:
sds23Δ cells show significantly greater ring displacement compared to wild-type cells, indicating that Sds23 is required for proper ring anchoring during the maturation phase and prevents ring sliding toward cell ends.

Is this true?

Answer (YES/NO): YES